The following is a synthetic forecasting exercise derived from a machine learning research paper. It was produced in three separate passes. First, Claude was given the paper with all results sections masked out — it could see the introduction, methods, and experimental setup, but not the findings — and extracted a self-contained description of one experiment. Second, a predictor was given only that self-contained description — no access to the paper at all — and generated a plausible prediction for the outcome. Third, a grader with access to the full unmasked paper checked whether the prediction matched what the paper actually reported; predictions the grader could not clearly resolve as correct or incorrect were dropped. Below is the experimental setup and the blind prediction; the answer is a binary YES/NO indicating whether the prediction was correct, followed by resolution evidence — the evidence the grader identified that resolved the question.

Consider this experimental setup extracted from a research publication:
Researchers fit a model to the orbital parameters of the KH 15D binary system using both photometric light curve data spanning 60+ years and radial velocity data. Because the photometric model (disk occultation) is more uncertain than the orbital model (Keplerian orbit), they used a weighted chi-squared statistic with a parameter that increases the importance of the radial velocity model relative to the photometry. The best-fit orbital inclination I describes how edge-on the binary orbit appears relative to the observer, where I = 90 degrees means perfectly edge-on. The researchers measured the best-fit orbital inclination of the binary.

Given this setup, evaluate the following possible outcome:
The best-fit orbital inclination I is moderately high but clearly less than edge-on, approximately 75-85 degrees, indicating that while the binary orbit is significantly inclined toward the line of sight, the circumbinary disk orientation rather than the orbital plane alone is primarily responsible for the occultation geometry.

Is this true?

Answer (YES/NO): NO